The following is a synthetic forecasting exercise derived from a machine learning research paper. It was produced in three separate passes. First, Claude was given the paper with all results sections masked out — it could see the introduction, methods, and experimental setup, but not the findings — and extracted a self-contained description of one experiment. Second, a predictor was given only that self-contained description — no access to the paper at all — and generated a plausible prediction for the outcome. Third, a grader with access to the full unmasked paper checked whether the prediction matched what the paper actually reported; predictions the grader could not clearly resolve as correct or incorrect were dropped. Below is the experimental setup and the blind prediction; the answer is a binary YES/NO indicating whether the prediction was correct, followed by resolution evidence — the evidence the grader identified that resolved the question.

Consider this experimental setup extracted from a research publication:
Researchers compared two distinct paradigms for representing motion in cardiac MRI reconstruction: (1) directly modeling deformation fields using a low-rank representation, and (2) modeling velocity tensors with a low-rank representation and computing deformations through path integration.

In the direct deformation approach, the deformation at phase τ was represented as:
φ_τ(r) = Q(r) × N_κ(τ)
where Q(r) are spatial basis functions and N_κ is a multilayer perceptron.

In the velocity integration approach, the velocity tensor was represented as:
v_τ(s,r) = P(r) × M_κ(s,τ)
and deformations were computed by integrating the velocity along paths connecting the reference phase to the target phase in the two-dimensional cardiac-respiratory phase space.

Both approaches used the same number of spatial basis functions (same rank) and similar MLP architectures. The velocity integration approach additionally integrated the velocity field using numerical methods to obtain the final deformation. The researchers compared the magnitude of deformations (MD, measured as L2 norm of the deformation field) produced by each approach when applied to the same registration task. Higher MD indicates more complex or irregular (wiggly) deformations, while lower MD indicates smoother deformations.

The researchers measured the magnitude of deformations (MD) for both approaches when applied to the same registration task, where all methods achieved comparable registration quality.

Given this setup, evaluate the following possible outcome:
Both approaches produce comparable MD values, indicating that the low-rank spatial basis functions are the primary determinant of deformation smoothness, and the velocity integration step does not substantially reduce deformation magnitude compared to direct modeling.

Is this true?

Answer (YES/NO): NO